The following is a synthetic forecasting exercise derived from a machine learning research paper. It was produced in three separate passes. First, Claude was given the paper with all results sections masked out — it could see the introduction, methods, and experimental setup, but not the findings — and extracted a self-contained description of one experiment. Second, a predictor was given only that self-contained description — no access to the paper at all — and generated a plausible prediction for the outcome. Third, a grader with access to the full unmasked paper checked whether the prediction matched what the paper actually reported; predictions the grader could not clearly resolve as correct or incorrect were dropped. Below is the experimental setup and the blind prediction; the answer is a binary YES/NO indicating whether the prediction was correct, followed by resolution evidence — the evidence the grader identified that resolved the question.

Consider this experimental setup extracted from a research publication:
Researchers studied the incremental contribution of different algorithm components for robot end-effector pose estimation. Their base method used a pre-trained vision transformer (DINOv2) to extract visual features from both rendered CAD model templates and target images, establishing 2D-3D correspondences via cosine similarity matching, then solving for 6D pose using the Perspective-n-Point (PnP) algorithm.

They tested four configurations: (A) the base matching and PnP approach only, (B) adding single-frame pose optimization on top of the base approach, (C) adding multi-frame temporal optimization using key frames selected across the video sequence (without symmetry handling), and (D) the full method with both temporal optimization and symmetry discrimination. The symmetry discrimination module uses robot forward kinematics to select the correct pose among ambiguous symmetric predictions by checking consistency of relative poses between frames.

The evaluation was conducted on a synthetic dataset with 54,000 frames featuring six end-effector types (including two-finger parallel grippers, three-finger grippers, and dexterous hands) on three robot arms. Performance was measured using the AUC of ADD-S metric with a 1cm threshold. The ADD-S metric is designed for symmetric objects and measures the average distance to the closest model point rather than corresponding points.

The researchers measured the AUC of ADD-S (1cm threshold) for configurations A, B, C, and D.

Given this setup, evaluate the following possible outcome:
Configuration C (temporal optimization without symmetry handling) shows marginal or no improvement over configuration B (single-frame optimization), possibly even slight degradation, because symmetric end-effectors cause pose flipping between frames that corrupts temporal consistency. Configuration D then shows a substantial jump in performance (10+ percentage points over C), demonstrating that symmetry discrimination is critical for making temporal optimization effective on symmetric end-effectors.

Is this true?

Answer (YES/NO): NO